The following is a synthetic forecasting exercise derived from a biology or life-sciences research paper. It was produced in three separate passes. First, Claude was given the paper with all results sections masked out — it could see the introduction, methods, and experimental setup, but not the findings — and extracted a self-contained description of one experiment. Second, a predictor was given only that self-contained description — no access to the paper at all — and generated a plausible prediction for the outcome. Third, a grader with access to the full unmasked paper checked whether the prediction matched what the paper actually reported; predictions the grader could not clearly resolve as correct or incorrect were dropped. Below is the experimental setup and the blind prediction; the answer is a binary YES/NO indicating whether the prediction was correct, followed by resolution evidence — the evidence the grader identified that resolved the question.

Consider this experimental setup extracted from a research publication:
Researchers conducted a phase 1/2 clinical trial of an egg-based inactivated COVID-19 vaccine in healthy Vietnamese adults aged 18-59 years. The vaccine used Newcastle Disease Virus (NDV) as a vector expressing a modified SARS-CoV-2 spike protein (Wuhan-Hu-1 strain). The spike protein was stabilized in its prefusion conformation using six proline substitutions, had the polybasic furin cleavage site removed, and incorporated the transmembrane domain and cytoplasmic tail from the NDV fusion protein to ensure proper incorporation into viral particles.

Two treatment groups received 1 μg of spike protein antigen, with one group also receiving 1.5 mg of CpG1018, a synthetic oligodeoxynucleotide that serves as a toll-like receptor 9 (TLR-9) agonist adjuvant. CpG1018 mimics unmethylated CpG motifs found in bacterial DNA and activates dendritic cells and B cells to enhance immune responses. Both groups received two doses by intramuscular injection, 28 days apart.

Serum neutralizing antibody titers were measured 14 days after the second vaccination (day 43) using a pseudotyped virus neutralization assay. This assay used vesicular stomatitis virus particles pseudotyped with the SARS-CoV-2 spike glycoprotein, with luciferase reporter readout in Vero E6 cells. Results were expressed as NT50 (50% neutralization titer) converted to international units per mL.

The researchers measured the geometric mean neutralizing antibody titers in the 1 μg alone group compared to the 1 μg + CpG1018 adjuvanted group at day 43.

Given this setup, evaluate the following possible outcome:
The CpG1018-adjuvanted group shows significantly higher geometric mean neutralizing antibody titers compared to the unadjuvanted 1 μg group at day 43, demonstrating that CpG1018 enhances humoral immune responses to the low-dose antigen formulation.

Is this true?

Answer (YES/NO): NO